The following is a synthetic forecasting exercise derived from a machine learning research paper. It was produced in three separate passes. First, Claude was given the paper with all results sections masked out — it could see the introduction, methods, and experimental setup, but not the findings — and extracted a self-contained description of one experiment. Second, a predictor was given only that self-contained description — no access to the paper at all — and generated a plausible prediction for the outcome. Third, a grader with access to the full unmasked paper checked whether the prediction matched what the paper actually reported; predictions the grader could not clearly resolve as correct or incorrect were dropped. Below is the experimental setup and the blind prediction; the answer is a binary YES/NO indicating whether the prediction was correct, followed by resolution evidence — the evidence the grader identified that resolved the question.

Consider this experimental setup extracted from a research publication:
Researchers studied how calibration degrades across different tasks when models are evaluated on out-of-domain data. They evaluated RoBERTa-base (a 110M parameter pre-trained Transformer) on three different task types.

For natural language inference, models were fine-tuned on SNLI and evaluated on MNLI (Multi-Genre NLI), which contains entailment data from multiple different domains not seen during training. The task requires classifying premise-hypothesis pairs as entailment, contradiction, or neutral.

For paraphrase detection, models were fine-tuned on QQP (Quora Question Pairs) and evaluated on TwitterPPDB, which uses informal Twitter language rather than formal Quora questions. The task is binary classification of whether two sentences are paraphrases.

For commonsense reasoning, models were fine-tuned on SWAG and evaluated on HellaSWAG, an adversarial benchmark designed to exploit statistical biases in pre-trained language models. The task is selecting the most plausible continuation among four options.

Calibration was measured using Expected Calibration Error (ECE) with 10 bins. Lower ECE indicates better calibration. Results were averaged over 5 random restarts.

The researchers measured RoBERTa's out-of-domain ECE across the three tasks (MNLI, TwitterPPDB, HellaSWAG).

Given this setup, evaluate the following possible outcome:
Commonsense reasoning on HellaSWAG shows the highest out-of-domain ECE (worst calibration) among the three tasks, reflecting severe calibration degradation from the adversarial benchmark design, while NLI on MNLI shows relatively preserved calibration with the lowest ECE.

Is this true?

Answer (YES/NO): YES